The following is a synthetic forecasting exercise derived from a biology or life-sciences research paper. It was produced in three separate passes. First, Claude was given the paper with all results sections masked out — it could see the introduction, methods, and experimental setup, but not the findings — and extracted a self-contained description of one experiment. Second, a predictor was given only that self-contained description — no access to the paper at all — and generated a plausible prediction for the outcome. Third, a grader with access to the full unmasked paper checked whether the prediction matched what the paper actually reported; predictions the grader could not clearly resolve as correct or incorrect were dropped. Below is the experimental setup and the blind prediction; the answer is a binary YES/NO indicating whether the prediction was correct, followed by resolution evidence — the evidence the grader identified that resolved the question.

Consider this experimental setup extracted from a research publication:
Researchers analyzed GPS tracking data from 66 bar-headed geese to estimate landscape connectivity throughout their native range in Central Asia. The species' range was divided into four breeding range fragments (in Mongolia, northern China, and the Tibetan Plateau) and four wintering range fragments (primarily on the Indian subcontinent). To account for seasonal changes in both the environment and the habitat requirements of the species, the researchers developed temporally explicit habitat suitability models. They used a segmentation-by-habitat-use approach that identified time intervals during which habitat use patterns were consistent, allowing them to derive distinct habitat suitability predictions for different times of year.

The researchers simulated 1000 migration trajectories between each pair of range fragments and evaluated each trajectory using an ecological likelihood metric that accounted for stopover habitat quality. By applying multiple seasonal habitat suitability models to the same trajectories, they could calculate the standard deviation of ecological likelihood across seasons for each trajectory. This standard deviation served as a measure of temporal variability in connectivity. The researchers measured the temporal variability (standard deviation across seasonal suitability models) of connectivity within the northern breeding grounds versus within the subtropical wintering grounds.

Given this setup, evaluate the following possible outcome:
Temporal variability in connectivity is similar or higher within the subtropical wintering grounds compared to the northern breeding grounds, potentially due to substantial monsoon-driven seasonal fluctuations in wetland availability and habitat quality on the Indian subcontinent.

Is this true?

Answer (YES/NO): NO